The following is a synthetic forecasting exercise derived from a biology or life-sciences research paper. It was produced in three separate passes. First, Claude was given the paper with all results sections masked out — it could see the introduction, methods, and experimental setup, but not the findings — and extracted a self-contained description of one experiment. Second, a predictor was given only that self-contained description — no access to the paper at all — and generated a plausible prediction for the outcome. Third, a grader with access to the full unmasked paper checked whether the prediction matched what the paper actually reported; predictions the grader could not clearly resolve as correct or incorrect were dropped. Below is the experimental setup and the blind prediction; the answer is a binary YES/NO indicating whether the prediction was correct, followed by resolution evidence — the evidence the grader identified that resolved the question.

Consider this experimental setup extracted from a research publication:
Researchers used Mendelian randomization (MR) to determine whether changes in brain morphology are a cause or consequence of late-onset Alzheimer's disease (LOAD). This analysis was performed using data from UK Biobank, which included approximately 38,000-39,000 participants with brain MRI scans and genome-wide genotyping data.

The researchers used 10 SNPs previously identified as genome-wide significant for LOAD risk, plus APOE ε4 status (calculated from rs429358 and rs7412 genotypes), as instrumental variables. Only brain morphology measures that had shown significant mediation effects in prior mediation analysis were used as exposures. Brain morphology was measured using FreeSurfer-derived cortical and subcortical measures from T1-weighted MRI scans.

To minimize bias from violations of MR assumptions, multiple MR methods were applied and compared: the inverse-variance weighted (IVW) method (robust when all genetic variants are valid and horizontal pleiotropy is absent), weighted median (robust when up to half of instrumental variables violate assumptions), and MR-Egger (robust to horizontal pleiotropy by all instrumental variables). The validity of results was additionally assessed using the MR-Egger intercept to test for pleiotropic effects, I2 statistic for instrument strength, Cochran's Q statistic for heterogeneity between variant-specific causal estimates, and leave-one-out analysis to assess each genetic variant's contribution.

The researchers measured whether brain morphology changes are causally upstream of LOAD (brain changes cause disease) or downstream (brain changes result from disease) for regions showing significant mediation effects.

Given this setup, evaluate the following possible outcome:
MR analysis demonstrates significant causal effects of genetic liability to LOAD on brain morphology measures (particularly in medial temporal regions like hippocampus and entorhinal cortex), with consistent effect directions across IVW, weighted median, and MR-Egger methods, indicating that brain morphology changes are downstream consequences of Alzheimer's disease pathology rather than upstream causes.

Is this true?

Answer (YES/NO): NO